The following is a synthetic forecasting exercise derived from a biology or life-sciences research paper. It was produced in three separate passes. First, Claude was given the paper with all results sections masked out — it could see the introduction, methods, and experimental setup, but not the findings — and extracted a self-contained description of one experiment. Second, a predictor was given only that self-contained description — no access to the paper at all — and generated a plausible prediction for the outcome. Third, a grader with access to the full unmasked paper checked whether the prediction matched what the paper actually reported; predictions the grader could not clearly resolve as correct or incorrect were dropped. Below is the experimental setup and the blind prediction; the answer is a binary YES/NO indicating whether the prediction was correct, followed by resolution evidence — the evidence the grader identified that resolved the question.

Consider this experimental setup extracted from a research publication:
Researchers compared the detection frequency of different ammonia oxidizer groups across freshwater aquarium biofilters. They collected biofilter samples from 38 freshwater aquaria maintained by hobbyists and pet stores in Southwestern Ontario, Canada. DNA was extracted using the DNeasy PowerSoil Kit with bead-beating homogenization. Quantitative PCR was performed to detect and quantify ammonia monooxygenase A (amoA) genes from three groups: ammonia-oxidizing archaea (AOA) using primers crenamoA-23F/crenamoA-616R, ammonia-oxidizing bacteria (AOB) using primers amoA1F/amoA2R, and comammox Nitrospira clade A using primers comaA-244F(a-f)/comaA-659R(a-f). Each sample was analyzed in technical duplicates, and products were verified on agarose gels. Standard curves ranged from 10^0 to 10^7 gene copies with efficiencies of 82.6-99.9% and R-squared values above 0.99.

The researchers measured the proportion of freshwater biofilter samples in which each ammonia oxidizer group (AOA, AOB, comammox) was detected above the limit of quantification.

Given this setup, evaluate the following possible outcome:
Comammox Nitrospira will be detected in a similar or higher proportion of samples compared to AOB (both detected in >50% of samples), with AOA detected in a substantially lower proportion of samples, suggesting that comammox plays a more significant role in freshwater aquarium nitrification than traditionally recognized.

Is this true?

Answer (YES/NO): NO